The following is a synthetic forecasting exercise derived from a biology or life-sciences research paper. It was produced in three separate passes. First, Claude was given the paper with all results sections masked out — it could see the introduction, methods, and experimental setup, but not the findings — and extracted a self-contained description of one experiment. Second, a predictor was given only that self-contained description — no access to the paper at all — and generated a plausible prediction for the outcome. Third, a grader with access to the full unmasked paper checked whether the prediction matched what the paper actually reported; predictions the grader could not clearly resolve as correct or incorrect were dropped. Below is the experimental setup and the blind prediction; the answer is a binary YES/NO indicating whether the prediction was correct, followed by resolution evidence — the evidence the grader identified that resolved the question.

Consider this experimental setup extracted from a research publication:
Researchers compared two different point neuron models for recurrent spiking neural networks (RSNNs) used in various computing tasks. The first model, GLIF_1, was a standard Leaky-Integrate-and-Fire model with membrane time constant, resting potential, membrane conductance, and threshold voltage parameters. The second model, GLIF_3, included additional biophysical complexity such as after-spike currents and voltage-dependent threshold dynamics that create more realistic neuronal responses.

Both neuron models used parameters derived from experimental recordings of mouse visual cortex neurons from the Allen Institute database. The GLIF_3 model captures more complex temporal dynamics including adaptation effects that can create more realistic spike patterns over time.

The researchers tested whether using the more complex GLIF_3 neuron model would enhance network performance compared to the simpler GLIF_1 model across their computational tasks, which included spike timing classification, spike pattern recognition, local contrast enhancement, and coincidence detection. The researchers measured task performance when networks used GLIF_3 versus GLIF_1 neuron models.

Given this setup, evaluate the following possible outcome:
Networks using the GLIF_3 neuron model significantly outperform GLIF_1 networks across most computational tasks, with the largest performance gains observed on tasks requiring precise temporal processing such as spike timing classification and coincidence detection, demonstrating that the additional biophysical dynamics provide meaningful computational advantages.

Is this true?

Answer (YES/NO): NO